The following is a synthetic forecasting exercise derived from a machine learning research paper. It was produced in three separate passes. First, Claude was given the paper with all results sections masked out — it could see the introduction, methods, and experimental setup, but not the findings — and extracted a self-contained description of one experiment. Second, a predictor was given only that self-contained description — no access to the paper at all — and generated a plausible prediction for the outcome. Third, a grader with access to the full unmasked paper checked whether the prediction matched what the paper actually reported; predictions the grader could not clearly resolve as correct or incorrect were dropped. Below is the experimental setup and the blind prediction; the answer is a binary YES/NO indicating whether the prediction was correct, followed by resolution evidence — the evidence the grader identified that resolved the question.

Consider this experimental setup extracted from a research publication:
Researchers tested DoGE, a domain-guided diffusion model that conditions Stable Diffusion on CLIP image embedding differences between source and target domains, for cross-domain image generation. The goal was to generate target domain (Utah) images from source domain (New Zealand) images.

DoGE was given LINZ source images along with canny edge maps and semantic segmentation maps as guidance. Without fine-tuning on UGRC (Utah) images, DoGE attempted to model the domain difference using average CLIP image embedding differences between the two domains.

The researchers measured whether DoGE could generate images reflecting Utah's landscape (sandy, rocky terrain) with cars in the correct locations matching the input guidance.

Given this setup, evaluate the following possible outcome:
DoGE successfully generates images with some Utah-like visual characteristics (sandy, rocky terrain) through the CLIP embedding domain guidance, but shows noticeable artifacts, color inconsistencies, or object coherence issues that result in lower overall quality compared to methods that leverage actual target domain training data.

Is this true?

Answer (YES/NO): NO